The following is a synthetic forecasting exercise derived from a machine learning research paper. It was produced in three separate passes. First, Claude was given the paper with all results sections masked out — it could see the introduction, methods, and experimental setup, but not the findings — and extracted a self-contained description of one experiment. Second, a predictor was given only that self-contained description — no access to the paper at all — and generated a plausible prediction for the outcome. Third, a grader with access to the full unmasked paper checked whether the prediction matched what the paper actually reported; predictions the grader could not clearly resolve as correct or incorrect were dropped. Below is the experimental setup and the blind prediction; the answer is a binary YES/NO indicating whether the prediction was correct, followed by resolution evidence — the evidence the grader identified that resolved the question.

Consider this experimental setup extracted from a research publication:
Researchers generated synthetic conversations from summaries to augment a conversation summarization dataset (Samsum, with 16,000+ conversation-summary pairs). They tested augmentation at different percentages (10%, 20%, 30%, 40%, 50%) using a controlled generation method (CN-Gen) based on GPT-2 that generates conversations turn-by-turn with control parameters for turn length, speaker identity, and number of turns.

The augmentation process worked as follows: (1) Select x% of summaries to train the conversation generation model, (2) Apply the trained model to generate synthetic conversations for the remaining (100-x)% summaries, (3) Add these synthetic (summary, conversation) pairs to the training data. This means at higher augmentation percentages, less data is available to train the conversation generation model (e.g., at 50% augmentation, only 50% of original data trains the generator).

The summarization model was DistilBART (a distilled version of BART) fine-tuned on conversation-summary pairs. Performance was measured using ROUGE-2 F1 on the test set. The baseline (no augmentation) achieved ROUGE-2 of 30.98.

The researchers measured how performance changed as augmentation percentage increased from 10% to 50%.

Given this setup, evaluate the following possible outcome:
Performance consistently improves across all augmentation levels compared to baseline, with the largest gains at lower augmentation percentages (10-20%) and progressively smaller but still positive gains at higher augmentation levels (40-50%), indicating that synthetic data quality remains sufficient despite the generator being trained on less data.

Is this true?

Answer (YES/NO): NO